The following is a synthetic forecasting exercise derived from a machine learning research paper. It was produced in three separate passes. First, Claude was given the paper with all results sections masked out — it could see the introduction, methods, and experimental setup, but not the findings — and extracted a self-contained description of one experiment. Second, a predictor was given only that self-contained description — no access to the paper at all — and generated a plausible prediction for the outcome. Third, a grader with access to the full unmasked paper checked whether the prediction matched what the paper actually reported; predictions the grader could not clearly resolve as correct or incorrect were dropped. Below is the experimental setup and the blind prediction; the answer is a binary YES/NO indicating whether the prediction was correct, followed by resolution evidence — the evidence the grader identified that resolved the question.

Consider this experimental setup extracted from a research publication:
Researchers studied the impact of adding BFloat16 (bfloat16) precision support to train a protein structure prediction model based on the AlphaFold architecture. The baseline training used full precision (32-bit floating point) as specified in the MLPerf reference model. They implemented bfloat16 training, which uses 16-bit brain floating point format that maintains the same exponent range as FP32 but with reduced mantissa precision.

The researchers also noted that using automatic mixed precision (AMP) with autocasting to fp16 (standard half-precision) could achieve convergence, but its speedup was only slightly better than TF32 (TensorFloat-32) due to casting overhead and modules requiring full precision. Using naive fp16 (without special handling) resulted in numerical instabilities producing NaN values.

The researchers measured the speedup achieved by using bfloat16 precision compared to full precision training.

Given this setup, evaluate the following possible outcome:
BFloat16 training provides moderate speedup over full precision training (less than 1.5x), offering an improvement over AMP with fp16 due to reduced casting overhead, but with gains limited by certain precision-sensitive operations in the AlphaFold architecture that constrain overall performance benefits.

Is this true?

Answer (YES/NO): YES